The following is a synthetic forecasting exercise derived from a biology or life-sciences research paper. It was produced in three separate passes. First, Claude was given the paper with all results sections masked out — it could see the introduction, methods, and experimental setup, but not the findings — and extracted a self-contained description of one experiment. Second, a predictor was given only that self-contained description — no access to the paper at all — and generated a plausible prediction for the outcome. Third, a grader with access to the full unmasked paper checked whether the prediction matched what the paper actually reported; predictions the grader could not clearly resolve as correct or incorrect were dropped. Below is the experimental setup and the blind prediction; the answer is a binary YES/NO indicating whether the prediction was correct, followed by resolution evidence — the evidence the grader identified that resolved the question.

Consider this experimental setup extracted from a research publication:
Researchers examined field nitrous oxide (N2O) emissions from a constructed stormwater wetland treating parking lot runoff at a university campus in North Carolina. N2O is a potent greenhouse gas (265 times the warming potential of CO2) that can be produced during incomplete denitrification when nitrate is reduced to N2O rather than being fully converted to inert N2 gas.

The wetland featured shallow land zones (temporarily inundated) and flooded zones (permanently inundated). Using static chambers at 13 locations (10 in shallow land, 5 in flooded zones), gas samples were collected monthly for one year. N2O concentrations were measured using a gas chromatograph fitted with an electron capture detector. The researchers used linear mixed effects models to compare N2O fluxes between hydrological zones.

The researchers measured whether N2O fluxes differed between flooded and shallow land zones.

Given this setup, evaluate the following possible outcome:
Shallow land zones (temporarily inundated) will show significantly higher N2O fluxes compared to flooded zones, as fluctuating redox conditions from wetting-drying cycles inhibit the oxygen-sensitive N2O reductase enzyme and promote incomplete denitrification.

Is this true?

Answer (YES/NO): NO